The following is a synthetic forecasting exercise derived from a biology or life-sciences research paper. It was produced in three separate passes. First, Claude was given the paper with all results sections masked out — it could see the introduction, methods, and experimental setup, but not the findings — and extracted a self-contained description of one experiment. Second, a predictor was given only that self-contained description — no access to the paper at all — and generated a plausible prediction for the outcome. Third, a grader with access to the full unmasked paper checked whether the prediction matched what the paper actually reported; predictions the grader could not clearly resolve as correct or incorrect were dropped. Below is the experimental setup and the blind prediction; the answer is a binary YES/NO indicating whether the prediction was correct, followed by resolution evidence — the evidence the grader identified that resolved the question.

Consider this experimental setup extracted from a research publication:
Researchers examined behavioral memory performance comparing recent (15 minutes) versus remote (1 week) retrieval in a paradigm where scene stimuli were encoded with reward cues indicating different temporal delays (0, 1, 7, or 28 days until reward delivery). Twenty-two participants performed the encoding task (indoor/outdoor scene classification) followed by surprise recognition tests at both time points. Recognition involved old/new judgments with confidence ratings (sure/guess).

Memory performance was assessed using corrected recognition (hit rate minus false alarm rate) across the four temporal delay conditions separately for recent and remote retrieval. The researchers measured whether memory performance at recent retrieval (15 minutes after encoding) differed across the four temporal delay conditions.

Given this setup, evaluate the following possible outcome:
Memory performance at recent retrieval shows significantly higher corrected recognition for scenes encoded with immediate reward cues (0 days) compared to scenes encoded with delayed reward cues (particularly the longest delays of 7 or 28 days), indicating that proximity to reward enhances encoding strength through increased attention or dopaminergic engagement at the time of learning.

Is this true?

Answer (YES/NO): NO